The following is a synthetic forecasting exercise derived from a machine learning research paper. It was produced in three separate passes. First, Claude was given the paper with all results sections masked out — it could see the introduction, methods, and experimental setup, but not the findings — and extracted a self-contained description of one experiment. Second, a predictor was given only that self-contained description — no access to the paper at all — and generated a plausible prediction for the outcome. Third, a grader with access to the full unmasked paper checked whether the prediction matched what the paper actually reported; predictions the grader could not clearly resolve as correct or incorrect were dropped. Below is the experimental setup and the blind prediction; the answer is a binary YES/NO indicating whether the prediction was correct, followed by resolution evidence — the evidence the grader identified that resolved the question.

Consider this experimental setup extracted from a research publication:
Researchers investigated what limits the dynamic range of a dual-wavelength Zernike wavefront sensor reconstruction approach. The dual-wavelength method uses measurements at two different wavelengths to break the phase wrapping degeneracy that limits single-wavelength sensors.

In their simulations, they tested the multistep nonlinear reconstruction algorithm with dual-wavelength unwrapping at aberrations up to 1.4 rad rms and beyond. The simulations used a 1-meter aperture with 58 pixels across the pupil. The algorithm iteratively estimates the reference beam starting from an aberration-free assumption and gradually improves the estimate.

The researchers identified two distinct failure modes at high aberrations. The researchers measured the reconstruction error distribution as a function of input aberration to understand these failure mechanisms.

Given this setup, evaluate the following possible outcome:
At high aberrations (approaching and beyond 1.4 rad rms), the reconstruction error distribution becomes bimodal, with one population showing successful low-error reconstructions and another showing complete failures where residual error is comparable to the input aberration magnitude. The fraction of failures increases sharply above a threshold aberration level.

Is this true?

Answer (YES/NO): NO